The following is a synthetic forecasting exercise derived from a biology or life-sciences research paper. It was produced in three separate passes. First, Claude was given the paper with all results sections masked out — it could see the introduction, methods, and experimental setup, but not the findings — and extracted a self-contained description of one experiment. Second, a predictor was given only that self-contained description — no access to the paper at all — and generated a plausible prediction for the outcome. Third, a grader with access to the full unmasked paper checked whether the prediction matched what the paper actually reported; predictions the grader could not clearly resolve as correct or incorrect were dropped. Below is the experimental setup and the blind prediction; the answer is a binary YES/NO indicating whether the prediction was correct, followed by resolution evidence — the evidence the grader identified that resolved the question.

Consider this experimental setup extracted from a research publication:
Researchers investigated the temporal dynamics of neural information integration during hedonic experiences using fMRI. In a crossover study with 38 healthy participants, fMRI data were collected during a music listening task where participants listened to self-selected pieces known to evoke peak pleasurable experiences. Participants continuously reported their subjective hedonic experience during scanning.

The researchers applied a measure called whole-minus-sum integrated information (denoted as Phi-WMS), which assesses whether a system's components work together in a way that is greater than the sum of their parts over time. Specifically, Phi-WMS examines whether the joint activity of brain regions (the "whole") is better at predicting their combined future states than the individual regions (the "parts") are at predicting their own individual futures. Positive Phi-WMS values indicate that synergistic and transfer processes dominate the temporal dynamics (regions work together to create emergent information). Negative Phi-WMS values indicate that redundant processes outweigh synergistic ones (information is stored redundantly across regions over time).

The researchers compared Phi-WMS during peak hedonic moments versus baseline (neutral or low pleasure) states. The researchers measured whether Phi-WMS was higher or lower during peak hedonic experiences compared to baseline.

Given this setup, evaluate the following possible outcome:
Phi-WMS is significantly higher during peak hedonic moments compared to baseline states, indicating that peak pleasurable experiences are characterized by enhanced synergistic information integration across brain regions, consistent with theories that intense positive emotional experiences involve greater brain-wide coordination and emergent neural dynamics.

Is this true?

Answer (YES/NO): NO